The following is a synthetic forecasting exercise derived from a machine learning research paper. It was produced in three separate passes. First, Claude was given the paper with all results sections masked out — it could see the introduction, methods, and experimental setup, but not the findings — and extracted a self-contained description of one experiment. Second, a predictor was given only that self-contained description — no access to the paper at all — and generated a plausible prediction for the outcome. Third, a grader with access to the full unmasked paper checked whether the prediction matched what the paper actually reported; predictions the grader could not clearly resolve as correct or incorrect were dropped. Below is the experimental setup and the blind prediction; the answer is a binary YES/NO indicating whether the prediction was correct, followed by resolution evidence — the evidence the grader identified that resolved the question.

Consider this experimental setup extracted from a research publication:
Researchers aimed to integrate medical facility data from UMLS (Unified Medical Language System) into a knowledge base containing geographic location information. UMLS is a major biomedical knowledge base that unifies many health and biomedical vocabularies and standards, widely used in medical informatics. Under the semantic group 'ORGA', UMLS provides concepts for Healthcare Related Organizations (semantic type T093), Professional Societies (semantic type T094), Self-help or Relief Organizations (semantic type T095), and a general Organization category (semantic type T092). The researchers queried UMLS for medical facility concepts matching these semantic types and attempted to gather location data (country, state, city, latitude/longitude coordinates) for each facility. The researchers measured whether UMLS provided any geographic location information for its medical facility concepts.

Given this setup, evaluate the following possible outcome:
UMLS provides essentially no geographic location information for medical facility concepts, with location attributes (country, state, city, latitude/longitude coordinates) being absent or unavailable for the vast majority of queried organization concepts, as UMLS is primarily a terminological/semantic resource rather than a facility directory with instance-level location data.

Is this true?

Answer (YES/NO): YES